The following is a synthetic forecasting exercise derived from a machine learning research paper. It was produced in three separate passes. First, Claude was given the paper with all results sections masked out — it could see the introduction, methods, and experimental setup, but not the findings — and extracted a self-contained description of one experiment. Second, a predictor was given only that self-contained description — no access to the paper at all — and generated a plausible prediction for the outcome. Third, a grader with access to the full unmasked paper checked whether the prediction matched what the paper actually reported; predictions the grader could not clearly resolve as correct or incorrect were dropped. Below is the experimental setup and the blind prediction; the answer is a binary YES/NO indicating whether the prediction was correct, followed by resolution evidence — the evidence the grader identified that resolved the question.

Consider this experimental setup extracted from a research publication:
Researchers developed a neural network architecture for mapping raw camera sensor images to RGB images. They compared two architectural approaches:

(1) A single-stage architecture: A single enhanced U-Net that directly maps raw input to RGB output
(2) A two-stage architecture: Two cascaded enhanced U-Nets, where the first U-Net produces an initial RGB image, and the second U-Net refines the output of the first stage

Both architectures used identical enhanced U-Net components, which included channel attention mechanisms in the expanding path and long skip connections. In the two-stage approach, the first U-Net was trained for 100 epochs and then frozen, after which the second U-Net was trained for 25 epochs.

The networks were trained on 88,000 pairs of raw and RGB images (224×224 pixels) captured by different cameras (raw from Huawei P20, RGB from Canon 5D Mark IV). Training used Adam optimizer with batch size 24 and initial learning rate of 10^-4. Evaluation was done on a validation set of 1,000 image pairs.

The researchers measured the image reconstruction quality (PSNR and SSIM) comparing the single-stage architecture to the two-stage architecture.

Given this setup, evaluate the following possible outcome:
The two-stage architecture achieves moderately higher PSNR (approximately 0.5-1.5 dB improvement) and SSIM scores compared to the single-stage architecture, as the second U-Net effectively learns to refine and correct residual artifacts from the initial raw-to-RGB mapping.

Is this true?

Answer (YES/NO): NO